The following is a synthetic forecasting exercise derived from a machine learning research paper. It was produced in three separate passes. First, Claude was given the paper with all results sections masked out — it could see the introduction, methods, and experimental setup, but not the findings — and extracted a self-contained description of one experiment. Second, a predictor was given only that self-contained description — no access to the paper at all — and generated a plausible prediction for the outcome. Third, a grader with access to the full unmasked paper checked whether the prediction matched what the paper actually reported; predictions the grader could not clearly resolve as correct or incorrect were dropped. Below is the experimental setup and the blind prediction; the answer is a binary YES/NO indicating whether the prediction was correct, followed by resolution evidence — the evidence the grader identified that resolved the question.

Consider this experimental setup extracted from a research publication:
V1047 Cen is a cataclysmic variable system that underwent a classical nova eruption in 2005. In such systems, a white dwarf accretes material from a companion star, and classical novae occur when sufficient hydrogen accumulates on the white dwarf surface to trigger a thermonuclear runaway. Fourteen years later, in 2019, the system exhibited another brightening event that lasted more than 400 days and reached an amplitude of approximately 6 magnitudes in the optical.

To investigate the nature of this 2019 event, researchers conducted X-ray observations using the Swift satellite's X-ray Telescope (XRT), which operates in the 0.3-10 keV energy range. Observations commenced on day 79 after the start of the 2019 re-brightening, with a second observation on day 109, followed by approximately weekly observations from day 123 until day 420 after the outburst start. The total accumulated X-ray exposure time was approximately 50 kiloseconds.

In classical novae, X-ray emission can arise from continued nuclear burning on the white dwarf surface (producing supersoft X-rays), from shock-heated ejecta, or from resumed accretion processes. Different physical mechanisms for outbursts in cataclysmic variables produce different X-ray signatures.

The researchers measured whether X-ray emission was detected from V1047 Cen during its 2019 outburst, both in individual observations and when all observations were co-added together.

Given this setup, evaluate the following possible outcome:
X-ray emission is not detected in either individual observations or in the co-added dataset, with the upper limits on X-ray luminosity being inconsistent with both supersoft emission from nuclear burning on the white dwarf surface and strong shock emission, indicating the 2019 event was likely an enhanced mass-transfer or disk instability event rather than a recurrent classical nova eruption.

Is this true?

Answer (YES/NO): NO